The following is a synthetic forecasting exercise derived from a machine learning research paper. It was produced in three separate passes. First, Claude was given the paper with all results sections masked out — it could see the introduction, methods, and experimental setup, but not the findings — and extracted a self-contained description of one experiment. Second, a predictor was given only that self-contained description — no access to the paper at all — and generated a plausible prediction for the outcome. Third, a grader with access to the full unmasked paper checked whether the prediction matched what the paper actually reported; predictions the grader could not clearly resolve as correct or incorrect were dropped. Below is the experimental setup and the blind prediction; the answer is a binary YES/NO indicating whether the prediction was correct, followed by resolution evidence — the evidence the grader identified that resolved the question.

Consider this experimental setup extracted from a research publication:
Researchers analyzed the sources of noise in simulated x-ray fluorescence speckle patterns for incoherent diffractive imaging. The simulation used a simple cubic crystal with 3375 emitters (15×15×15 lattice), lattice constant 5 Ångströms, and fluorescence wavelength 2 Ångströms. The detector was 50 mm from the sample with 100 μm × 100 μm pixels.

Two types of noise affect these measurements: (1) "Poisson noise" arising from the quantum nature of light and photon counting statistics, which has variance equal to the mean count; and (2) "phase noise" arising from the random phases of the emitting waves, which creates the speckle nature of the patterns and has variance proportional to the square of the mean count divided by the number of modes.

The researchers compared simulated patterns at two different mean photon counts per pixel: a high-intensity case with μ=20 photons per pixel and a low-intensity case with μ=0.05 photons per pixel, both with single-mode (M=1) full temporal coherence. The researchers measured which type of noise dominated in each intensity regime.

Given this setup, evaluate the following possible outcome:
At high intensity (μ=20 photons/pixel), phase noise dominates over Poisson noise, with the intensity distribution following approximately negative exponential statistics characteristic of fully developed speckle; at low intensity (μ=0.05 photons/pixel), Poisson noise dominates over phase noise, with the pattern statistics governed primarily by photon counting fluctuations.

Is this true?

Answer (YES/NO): YES